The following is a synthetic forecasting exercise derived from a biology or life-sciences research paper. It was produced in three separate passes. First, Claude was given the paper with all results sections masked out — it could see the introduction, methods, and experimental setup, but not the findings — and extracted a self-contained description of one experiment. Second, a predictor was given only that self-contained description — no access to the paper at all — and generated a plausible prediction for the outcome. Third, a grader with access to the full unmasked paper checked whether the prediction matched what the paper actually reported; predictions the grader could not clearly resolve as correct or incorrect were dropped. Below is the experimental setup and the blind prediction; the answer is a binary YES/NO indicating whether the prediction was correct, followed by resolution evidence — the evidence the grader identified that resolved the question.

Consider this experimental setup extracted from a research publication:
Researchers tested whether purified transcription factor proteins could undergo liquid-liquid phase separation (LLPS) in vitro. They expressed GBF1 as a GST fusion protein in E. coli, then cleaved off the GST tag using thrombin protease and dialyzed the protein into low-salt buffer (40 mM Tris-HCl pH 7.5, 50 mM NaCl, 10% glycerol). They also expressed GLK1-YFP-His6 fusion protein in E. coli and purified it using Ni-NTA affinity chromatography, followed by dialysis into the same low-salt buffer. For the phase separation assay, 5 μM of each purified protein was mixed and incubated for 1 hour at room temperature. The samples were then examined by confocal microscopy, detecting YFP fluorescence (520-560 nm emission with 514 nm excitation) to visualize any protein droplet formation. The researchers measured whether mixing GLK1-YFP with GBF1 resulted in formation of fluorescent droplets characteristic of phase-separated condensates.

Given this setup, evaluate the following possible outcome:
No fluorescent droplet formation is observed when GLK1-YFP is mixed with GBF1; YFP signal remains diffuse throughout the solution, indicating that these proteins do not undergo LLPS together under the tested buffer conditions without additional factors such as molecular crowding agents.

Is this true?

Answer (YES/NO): NO